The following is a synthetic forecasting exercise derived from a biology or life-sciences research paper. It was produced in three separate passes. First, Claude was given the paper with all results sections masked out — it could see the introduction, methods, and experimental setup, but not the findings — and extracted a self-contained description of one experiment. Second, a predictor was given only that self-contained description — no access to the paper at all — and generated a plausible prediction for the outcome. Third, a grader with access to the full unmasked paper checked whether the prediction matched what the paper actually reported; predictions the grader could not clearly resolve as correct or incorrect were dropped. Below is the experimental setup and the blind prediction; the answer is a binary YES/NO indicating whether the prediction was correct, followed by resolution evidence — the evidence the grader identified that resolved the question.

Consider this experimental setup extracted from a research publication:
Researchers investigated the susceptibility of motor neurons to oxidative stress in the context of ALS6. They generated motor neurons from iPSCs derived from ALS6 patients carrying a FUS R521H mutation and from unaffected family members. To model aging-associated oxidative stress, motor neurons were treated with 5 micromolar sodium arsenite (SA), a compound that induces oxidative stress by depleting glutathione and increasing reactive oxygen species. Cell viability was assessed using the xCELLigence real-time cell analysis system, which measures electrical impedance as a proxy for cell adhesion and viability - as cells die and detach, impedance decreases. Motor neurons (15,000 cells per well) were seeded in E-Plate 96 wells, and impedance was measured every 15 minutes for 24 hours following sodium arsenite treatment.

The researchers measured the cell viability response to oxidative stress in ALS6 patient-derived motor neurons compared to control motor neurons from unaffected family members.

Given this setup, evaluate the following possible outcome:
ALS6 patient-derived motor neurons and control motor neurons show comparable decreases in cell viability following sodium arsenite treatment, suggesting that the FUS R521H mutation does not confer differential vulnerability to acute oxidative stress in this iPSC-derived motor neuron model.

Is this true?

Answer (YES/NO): NO